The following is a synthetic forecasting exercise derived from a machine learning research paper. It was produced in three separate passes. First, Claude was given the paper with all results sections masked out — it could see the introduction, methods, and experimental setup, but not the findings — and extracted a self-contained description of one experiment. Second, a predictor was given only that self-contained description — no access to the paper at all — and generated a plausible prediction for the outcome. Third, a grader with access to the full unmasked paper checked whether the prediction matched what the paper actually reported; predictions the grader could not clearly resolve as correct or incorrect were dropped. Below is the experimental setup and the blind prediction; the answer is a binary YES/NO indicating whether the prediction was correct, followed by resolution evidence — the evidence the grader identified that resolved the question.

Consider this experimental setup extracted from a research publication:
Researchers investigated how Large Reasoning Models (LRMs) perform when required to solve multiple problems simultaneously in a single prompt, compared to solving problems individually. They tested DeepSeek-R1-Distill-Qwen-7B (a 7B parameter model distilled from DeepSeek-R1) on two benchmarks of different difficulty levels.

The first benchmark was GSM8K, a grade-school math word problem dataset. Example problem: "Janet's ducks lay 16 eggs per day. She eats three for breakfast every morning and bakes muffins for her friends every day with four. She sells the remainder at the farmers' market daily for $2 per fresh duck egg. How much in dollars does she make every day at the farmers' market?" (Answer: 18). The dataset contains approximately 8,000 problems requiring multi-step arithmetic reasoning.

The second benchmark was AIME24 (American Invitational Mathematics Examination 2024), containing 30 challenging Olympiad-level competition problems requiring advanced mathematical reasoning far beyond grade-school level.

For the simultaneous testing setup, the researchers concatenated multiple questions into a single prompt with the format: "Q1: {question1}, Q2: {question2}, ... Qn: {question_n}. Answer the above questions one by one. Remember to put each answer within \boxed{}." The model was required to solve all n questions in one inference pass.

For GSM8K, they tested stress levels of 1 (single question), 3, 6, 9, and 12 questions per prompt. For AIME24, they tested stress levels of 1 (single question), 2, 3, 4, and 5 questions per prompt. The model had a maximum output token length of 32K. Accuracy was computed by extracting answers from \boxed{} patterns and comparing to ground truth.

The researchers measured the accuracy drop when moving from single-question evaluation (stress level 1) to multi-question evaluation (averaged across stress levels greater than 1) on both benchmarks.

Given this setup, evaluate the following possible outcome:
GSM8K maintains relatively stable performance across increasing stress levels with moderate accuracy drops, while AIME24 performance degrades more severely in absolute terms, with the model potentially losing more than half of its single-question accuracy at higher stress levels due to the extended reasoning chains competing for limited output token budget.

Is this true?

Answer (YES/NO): NO